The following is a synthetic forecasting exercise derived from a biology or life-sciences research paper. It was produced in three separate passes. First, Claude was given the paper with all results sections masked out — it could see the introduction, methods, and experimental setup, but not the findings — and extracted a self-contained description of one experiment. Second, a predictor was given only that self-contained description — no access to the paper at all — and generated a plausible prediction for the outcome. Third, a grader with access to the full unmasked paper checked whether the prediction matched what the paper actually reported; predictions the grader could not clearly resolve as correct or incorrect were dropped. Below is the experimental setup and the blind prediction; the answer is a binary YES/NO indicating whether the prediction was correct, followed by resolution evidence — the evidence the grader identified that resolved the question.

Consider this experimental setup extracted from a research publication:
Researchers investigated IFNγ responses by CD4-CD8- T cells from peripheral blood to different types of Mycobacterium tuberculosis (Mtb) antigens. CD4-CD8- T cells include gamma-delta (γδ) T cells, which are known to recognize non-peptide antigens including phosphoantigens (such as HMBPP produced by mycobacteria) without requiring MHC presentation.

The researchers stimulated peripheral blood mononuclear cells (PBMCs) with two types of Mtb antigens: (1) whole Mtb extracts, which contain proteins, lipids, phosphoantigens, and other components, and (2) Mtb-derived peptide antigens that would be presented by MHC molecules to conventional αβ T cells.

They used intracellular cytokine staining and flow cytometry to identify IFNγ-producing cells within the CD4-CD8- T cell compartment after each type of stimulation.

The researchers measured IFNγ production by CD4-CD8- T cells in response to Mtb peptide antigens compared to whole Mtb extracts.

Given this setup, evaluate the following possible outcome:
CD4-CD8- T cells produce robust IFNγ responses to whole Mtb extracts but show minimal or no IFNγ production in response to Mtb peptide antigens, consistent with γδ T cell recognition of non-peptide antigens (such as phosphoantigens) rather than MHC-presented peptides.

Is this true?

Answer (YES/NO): YES